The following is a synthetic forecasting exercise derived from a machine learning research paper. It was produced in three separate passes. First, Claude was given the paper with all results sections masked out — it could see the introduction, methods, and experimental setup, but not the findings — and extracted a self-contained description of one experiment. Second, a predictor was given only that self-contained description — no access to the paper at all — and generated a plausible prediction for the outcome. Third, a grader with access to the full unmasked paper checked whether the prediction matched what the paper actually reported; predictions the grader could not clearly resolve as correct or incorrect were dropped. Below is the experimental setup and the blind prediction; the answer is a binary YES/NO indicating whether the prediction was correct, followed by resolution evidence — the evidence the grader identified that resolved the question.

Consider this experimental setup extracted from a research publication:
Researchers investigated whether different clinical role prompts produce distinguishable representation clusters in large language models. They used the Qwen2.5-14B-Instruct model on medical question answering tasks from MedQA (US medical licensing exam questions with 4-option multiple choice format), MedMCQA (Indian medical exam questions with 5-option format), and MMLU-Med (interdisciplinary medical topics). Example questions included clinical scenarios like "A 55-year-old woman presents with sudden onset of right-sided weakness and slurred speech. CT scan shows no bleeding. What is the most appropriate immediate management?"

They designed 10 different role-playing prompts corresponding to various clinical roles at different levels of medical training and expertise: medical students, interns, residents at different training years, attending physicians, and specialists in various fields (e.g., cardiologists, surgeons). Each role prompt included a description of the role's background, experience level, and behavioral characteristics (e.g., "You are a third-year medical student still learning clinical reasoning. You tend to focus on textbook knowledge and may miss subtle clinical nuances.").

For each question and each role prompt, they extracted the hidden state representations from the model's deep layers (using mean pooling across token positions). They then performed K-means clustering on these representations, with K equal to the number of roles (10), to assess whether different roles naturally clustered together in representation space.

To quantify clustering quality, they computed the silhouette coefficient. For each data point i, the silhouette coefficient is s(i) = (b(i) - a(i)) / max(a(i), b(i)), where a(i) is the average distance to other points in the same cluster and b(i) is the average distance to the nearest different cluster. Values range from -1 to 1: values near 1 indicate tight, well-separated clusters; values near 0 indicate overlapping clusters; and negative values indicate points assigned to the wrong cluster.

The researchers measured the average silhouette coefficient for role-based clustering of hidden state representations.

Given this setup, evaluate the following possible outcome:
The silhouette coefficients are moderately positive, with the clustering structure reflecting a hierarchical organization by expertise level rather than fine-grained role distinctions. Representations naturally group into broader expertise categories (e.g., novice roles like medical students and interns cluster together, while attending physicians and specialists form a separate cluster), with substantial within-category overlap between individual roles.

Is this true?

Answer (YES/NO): NO